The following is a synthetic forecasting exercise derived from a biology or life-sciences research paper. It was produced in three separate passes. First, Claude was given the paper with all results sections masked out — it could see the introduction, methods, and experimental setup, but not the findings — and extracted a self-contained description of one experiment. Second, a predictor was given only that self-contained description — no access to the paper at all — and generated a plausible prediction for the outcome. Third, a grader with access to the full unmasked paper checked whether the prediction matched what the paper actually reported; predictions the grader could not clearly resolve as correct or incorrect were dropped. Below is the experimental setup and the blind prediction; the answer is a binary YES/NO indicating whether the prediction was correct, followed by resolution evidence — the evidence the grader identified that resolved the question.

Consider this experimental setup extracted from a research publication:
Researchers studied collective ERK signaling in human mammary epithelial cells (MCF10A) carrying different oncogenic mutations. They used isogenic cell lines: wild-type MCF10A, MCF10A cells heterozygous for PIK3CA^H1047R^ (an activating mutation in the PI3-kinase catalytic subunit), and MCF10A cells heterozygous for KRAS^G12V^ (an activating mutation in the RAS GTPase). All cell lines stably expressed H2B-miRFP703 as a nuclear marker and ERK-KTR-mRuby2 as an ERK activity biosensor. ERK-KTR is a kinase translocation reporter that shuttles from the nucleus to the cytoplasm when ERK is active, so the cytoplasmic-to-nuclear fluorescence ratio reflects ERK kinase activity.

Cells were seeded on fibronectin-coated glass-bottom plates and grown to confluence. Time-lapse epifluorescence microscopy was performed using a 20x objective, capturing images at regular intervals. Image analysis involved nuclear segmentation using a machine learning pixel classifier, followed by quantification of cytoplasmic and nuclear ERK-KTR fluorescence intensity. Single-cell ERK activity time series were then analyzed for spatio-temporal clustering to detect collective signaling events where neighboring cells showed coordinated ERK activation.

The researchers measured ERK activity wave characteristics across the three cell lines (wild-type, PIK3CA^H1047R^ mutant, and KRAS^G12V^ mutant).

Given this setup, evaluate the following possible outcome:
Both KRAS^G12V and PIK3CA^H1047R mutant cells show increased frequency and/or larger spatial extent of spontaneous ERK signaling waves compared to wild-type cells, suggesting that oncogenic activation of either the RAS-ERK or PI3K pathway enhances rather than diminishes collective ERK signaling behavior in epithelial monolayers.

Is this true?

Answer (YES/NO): YES